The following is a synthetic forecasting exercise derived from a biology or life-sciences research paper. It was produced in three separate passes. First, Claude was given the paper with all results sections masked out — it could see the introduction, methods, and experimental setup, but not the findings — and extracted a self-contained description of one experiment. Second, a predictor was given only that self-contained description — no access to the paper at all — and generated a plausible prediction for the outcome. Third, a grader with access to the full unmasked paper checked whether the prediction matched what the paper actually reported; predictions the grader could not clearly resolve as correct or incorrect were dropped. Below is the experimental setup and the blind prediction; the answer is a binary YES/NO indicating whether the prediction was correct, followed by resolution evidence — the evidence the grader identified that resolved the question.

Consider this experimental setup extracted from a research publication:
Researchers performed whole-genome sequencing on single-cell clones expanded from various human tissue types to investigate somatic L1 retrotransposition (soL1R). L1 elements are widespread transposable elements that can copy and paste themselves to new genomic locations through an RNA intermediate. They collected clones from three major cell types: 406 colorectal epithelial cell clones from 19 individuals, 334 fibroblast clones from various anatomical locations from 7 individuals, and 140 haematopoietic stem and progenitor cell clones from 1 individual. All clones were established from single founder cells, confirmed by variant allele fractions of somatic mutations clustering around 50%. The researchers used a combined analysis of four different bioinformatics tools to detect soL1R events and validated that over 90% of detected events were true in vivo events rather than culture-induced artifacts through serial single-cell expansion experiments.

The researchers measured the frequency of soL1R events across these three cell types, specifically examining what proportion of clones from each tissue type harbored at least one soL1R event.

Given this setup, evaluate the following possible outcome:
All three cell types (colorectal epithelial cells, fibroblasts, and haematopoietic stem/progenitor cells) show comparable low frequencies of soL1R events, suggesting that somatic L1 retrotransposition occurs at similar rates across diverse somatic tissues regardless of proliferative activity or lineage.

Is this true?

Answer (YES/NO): NO